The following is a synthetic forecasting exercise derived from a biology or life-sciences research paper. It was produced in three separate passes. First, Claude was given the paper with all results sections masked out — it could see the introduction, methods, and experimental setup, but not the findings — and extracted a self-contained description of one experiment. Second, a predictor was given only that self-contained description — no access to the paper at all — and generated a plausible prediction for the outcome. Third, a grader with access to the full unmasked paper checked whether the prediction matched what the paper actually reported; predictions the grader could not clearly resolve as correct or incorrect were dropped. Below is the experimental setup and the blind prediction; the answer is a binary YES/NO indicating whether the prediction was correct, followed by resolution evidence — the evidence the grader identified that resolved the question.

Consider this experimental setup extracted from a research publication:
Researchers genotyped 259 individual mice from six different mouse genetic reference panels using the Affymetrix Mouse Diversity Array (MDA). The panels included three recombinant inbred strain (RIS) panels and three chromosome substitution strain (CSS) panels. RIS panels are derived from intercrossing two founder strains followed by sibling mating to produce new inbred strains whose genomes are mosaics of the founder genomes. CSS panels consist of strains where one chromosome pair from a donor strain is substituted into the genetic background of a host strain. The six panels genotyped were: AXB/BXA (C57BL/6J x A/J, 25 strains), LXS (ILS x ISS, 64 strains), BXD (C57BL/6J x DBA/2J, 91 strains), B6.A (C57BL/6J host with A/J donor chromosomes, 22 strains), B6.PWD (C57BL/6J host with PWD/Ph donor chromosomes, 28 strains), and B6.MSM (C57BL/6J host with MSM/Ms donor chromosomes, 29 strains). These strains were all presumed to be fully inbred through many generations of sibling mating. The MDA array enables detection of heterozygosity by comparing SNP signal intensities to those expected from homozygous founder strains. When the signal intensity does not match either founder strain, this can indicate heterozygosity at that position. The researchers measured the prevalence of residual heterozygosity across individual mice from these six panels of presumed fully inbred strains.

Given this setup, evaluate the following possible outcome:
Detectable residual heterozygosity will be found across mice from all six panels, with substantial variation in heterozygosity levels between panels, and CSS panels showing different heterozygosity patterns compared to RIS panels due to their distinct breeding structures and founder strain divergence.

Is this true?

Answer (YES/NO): NO